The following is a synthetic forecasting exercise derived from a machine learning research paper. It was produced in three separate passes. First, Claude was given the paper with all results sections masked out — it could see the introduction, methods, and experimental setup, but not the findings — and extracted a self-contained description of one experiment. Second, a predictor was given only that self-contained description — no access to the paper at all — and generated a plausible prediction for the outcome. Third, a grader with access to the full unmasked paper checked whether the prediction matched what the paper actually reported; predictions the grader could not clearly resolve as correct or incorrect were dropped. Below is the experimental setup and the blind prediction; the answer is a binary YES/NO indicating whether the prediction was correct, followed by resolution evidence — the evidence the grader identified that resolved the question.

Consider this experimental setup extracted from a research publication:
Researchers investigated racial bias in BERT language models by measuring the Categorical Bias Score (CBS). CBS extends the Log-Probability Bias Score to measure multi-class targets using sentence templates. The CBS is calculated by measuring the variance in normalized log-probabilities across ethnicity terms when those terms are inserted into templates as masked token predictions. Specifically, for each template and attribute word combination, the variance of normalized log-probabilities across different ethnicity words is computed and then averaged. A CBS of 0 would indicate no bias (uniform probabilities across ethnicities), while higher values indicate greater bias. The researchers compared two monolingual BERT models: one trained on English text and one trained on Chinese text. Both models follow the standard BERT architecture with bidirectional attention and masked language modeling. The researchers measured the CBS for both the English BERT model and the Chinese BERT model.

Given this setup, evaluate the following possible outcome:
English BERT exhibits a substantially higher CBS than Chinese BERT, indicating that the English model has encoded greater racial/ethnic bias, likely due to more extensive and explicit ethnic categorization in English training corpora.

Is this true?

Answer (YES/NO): NO